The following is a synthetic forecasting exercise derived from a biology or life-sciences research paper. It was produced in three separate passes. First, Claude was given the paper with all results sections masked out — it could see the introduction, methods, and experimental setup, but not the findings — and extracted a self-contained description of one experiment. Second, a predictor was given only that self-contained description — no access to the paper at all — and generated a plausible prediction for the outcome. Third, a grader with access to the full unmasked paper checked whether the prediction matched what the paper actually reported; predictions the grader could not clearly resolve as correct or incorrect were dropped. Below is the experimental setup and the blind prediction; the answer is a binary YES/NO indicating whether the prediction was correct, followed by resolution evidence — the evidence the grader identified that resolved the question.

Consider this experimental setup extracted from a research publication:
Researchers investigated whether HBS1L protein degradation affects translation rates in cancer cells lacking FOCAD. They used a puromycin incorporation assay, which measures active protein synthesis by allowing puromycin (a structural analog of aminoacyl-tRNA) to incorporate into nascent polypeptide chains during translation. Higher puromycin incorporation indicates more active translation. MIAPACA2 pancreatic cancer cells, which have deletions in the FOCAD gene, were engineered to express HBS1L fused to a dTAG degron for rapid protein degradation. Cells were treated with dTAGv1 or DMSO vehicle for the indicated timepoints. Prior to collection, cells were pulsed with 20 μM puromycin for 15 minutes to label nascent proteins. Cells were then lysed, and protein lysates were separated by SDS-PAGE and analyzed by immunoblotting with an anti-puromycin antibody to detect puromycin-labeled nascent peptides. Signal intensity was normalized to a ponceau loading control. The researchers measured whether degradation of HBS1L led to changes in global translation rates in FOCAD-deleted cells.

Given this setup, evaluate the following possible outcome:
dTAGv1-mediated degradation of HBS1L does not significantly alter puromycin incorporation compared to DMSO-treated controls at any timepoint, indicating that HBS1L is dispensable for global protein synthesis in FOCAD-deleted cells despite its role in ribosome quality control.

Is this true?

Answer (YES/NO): NO